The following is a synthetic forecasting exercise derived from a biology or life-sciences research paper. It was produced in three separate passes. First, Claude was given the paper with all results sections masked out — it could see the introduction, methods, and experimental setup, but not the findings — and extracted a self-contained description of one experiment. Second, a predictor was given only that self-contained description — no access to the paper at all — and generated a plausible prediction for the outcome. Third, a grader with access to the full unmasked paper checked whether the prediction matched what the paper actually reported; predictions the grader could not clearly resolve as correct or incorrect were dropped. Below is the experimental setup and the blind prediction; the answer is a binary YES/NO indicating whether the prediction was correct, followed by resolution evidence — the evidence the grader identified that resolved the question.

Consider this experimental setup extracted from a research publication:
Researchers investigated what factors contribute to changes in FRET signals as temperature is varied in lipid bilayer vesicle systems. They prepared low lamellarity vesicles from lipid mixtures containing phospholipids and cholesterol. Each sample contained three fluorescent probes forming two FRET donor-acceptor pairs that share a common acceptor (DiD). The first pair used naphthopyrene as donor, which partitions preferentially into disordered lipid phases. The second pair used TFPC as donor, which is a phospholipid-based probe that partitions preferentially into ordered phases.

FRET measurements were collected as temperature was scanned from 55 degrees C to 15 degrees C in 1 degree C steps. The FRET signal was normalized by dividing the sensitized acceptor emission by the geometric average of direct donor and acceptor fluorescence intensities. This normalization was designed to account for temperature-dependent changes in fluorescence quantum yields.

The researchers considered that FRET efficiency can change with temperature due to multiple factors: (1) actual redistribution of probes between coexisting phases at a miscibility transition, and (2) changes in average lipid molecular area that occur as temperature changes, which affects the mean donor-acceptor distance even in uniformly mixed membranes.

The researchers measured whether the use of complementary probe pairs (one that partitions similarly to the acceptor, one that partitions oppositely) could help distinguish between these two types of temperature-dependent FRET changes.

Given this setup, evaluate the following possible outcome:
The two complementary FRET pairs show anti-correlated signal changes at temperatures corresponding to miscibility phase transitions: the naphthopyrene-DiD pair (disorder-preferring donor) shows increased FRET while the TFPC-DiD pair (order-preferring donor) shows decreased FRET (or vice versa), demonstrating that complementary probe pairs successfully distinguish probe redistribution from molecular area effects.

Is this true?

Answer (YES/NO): YES